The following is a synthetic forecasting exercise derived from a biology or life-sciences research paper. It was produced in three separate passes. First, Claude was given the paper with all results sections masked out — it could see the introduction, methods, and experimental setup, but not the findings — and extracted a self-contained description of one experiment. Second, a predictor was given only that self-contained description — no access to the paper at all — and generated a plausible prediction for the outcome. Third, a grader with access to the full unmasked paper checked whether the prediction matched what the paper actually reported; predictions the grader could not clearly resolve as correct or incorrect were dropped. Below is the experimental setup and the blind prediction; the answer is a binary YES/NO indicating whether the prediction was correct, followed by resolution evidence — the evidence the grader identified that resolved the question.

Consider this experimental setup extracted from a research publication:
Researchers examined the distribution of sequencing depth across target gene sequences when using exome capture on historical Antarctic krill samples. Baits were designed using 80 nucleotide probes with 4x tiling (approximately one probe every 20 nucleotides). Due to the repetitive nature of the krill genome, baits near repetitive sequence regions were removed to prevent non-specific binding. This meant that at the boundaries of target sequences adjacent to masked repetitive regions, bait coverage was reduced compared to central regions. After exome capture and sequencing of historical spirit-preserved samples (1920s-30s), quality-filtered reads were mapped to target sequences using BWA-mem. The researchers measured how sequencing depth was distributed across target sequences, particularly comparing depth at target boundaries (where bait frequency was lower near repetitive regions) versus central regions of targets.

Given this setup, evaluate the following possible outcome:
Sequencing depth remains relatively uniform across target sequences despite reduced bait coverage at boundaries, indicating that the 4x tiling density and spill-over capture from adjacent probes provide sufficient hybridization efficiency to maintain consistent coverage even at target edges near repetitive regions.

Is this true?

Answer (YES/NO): NO